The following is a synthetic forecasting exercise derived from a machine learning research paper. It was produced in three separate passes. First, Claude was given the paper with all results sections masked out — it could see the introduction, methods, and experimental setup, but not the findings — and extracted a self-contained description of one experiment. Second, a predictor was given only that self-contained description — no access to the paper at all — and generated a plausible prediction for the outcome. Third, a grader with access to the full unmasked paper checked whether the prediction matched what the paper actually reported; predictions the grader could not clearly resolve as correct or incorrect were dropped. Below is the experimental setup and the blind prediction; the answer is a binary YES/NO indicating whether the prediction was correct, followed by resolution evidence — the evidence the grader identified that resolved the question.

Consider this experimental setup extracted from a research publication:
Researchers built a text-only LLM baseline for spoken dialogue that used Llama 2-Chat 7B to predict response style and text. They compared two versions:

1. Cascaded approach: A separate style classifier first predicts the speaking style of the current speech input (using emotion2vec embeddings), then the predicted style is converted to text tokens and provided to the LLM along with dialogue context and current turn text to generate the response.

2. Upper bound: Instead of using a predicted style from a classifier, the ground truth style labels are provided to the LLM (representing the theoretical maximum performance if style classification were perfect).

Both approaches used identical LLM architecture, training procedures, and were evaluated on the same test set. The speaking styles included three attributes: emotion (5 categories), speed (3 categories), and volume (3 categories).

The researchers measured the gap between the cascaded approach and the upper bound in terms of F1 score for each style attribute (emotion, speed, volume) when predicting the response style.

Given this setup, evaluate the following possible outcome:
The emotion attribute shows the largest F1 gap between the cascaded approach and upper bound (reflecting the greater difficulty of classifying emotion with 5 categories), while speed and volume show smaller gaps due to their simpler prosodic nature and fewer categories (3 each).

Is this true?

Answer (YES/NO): YES